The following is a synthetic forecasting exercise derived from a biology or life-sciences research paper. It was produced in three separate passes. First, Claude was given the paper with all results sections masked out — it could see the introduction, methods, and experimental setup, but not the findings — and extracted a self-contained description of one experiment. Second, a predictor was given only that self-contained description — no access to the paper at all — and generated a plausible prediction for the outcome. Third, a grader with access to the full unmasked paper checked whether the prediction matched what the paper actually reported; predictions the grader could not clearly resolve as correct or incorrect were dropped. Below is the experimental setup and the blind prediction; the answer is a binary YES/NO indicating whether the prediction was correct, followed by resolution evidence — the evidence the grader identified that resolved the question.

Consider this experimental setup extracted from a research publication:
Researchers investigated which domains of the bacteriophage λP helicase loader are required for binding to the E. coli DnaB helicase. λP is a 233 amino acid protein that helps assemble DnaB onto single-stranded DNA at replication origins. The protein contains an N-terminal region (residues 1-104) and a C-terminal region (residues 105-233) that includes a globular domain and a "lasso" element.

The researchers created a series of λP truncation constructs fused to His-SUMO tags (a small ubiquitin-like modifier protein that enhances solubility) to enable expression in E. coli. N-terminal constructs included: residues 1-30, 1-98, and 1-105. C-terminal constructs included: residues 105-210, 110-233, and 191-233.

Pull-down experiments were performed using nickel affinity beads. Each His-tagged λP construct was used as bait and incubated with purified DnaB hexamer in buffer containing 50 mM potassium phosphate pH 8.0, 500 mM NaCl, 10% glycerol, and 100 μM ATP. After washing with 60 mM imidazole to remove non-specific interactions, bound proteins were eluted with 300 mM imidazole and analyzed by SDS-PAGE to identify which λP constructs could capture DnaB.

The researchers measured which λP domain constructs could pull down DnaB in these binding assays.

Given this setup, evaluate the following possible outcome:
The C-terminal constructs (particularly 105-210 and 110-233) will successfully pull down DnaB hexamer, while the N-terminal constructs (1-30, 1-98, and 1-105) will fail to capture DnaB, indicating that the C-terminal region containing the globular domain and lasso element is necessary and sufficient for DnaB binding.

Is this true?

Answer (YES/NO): NO